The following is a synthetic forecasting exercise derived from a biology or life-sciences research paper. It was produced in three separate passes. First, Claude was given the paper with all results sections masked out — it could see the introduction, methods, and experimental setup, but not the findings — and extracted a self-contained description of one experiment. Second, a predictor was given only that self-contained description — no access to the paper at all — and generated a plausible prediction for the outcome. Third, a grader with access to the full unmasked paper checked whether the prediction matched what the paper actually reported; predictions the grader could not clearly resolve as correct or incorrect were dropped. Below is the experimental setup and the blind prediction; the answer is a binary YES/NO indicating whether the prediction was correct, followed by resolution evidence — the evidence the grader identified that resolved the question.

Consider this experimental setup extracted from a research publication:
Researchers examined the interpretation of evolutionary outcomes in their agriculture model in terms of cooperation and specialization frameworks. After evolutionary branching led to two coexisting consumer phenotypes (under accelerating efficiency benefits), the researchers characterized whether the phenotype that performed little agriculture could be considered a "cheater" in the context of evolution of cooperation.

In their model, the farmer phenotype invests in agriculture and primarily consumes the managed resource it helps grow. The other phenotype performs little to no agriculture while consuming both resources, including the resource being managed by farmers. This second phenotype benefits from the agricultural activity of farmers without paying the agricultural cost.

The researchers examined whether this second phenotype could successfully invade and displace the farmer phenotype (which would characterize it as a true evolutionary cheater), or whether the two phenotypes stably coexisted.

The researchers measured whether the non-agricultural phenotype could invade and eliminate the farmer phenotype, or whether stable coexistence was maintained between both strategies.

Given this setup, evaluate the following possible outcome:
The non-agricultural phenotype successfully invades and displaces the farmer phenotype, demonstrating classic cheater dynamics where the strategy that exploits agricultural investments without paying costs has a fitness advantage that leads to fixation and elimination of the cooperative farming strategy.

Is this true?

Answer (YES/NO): NO